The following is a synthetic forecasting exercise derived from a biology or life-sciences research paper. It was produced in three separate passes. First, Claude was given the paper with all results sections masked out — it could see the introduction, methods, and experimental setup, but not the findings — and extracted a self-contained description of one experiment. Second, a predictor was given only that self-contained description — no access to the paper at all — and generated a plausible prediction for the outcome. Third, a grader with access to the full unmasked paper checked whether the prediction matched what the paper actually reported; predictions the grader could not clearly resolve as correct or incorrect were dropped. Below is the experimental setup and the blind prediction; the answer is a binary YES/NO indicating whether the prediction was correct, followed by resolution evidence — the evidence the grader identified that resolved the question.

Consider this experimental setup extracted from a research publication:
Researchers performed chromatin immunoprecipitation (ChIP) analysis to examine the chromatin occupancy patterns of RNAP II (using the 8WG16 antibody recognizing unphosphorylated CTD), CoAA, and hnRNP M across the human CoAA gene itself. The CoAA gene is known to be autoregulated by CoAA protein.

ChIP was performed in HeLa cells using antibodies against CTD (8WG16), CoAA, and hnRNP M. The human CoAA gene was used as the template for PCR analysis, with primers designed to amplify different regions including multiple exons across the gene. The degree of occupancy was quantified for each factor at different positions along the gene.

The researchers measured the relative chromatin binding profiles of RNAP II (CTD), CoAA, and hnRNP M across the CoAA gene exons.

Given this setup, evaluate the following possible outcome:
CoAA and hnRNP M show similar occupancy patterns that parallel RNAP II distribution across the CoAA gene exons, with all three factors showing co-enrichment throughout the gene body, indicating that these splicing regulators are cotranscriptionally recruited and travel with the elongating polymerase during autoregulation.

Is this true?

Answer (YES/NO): NO